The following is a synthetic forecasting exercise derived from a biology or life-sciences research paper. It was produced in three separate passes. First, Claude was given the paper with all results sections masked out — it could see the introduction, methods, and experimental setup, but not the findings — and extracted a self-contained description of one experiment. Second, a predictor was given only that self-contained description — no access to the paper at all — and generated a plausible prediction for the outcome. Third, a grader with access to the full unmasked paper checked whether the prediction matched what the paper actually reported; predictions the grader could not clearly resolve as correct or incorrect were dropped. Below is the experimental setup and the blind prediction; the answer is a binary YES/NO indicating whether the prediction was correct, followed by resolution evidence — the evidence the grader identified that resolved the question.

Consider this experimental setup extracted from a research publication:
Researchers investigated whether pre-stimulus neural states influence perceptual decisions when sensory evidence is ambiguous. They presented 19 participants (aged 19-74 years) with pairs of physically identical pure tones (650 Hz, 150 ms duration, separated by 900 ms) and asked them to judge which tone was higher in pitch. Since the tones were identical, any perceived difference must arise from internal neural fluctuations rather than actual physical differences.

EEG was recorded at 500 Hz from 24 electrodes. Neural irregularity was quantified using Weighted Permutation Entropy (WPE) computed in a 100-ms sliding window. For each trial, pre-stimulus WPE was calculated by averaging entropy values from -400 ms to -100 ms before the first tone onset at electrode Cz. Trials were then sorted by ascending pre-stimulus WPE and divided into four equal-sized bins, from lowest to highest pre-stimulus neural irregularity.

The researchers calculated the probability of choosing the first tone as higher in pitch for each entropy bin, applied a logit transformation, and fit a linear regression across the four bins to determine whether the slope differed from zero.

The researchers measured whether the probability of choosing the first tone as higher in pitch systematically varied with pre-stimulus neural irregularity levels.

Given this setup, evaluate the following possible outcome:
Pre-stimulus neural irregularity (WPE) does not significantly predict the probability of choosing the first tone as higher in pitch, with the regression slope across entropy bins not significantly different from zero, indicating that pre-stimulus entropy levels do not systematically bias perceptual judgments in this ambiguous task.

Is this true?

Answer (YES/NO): NO